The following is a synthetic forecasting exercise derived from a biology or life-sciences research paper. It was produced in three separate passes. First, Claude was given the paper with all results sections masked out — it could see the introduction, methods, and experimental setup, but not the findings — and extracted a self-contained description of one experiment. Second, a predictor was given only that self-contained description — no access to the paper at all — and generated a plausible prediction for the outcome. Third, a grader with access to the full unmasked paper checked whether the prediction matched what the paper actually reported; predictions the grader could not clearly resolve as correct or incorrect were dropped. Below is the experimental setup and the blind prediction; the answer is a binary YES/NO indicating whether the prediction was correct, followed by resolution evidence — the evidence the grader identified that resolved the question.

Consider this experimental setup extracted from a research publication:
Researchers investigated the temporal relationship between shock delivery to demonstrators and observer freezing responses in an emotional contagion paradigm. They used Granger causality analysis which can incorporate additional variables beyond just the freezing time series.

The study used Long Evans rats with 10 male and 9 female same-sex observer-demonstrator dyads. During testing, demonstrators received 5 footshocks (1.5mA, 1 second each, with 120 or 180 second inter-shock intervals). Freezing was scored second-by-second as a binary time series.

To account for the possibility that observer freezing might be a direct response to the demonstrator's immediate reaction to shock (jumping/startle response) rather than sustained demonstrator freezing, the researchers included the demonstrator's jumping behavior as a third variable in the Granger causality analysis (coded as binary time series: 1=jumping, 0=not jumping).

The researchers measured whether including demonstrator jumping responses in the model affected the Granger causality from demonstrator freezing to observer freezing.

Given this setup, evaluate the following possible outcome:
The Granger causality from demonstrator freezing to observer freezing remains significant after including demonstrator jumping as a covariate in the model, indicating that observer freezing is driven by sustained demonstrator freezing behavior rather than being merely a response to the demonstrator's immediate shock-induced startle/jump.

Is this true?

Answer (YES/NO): YES